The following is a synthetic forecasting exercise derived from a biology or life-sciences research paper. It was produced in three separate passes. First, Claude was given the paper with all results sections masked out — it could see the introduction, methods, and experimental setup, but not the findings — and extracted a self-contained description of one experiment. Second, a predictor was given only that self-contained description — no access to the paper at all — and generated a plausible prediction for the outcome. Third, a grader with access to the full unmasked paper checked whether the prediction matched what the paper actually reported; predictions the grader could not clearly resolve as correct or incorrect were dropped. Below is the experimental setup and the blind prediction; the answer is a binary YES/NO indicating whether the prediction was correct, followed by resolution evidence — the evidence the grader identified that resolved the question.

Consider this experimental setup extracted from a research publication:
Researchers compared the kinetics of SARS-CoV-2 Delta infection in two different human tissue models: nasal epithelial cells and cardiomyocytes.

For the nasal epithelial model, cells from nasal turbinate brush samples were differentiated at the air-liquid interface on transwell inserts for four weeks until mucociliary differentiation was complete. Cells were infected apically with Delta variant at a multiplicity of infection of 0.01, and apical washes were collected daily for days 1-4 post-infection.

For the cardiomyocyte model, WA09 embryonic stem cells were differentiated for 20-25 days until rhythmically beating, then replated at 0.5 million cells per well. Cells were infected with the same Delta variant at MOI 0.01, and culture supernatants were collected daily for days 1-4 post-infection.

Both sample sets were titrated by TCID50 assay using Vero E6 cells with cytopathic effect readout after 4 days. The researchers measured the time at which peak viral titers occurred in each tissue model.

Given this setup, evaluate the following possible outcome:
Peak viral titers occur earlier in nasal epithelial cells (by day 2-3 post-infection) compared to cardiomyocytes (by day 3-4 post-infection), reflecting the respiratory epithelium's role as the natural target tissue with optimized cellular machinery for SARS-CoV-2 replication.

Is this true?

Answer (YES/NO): NO